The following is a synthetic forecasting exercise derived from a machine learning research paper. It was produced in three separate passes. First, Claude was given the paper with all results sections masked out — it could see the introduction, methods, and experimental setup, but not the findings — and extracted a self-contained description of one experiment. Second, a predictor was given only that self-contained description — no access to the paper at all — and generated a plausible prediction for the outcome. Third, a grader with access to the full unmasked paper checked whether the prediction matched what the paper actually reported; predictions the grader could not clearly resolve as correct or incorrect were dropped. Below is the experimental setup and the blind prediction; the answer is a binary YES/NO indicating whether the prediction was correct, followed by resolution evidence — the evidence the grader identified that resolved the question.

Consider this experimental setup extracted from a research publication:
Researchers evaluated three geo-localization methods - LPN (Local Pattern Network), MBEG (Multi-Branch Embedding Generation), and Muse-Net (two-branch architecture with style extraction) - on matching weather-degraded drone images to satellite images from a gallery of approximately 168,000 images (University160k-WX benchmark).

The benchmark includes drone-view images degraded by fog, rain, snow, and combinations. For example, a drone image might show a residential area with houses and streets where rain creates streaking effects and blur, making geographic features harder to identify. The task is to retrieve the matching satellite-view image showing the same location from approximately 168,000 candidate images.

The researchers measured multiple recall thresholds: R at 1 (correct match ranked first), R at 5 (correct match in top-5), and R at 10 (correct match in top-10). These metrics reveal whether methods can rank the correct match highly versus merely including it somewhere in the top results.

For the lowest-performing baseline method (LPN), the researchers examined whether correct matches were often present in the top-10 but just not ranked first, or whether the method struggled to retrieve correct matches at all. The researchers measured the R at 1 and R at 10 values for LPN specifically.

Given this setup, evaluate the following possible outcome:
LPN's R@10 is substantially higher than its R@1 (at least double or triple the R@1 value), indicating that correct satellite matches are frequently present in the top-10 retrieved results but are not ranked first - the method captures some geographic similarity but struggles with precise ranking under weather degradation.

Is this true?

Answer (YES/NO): NO